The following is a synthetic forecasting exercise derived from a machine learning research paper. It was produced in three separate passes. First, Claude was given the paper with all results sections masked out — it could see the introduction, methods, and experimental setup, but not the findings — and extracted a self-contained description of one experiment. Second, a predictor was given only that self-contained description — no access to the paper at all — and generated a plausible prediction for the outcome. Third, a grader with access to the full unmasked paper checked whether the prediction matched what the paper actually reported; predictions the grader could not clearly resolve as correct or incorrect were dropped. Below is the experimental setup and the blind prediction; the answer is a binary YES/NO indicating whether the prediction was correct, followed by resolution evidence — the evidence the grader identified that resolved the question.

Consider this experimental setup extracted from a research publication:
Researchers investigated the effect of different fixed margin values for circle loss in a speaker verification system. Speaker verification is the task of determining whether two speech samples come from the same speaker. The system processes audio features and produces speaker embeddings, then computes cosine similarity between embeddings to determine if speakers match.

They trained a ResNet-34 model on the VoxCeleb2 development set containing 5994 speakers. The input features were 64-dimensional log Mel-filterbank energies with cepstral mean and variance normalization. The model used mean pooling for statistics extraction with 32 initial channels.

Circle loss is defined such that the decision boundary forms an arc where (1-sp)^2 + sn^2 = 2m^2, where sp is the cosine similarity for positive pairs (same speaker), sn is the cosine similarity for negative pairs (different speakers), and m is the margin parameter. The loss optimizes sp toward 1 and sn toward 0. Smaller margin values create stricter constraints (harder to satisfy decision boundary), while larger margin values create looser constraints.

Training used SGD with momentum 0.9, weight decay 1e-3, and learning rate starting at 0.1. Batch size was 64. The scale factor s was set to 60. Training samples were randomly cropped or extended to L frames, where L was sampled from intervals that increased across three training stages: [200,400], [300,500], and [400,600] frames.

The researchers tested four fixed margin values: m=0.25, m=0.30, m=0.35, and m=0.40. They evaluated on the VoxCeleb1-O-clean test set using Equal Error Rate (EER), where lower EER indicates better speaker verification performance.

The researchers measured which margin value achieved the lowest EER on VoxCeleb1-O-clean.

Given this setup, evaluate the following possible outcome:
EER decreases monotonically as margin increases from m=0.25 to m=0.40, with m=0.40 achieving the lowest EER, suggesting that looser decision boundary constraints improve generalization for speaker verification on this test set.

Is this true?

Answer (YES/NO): NO